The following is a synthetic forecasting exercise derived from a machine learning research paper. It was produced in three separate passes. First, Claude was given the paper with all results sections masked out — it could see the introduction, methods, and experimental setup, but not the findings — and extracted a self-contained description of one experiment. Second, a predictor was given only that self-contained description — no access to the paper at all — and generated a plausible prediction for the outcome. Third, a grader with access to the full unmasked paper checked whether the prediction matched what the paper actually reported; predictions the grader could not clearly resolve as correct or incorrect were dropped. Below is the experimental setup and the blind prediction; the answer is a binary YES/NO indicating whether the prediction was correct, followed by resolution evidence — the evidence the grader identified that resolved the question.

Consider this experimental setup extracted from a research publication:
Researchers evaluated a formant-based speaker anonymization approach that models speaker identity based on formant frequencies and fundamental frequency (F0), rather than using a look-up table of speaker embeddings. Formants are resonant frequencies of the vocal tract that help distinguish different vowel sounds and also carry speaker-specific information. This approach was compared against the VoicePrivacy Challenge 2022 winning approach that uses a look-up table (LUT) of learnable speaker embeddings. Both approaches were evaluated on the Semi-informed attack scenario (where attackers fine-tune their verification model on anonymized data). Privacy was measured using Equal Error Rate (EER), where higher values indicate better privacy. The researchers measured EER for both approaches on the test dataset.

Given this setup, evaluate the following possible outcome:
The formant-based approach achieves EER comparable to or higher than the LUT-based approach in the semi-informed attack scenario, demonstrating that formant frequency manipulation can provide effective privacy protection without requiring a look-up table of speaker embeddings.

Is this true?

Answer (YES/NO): YES